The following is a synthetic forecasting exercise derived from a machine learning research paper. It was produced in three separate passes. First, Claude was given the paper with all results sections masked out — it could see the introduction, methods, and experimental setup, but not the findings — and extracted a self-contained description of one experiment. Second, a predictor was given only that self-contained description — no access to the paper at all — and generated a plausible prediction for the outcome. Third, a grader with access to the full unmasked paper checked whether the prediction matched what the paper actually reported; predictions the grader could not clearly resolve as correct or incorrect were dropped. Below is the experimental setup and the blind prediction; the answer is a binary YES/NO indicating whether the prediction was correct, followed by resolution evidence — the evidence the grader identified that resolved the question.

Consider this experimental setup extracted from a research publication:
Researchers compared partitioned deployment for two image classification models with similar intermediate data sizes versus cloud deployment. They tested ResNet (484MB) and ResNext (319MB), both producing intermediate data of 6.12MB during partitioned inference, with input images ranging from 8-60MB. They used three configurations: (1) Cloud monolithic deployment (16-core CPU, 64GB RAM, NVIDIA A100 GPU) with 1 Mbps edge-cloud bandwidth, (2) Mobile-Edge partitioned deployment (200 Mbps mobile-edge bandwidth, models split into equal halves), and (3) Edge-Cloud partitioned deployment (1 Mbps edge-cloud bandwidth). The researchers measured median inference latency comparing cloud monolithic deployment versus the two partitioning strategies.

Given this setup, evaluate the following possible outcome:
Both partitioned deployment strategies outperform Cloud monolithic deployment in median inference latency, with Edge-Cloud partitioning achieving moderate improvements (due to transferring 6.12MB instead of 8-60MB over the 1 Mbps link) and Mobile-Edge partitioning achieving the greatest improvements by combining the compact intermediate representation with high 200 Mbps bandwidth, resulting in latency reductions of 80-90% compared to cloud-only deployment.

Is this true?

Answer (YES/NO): NO